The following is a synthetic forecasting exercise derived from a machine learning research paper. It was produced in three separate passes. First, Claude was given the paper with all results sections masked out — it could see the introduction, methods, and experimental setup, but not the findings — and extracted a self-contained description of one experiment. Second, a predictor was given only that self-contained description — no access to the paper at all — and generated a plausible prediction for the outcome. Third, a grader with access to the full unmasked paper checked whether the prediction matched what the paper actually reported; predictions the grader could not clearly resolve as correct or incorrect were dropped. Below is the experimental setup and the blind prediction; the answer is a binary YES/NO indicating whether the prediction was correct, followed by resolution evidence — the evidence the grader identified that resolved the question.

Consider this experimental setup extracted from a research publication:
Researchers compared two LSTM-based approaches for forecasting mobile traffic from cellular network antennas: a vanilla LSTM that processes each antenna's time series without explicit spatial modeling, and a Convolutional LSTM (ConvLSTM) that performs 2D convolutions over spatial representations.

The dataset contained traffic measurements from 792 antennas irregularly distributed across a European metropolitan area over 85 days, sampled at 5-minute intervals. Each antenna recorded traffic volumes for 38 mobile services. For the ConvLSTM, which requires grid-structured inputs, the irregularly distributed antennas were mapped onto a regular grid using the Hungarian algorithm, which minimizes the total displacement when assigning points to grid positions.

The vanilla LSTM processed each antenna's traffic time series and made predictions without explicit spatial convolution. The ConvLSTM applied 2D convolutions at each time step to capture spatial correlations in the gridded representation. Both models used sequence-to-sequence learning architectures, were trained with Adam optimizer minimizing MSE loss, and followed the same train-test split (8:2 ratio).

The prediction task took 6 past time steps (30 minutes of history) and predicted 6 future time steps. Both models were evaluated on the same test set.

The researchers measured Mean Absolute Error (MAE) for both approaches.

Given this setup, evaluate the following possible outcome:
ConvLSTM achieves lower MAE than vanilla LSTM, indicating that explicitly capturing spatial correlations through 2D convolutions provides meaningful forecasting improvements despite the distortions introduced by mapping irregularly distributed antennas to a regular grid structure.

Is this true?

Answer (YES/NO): YES